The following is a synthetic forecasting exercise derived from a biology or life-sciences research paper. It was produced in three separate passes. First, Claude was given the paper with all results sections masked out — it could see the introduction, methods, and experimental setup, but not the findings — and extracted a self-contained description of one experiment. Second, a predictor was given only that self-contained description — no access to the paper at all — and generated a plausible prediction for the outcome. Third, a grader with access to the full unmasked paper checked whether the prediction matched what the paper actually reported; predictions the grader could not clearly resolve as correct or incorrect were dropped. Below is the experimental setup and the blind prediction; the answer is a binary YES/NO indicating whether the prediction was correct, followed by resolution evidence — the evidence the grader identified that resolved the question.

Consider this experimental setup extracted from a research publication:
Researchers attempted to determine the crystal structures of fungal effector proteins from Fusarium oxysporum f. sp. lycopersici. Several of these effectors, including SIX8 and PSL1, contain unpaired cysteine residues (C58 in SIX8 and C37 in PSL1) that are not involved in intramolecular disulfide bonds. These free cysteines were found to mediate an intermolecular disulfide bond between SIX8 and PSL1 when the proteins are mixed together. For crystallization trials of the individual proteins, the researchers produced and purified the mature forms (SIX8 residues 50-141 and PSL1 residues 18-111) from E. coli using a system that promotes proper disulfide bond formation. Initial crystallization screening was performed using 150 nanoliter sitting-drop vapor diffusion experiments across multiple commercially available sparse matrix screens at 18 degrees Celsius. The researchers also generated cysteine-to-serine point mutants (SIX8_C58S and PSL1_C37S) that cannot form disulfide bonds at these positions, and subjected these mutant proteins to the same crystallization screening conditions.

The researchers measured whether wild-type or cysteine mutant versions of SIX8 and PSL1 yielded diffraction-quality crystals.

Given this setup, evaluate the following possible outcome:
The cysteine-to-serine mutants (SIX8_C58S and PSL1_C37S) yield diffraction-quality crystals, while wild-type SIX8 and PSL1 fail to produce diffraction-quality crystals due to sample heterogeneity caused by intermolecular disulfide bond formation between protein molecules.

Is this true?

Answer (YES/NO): YES